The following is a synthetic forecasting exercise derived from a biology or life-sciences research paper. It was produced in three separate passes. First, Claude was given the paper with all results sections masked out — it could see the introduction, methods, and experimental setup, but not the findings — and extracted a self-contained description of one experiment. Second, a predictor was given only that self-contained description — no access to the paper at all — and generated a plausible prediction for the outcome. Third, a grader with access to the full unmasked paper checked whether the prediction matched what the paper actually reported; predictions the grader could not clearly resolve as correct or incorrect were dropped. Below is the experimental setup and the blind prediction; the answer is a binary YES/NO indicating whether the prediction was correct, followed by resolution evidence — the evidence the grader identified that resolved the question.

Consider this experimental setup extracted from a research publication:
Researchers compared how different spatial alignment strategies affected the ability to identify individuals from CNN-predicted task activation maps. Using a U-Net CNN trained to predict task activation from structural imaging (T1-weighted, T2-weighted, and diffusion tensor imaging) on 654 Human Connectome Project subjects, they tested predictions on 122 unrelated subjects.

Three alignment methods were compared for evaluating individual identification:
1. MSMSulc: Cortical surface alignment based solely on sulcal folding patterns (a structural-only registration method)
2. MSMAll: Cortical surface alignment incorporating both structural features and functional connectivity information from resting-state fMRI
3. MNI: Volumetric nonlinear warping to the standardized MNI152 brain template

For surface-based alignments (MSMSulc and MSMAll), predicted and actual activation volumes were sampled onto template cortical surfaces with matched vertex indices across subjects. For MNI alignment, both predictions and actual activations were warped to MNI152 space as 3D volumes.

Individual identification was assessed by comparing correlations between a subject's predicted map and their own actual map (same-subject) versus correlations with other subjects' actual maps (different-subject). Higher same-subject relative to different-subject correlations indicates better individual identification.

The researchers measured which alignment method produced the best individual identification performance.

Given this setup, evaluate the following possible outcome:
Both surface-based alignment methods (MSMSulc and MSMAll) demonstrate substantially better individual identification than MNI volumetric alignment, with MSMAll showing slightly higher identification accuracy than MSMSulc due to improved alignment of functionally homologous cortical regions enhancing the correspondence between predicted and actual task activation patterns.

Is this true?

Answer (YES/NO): NO